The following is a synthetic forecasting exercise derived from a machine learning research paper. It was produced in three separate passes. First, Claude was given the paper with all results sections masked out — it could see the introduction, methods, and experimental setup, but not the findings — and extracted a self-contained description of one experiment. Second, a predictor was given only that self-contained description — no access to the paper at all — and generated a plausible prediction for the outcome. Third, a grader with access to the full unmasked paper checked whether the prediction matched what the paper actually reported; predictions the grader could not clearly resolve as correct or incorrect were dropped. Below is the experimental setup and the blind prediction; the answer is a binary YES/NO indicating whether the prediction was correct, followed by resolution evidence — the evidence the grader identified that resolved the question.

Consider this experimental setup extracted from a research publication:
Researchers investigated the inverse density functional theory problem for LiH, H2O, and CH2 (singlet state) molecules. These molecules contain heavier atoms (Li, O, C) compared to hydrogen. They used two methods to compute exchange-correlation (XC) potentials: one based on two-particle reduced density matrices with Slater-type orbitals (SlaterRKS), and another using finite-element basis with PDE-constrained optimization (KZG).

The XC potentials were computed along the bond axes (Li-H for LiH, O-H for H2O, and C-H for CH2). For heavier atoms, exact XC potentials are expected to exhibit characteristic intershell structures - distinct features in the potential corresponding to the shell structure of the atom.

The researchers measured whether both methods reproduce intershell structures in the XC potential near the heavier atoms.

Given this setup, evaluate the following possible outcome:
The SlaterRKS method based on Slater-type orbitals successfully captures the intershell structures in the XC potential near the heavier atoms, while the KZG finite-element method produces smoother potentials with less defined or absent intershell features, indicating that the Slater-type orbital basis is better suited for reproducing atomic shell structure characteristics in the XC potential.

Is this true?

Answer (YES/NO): NO